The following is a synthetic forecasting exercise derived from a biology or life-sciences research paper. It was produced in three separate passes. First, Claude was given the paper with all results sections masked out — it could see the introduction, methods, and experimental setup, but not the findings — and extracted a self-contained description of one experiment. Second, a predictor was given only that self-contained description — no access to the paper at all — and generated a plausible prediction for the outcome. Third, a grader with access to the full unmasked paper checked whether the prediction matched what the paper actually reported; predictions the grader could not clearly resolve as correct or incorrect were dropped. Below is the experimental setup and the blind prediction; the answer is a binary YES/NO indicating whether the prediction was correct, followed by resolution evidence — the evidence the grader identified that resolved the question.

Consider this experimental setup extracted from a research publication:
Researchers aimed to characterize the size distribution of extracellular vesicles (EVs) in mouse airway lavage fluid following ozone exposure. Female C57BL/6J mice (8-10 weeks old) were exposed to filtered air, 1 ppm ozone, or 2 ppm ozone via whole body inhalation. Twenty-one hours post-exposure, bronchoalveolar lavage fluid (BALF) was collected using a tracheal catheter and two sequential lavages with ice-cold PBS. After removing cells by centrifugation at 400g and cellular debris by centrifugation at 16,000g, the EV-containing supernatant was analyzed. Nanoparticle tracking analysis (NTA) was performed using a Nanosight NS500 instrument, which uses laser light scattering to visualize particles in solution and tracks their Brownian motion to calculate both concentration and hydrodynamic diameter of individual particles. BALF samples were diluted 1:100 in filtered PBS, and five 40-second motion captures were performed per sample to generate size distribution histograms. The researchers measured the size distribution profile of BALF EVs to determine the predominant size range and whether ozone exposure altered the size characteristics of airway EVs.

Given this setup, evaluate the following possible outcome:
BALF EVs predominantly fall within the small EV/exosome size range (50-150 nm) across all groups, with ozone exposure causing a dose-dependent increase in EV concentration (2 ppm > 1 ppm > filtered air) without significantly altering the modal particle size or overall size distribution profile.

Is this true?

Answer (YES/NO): NO